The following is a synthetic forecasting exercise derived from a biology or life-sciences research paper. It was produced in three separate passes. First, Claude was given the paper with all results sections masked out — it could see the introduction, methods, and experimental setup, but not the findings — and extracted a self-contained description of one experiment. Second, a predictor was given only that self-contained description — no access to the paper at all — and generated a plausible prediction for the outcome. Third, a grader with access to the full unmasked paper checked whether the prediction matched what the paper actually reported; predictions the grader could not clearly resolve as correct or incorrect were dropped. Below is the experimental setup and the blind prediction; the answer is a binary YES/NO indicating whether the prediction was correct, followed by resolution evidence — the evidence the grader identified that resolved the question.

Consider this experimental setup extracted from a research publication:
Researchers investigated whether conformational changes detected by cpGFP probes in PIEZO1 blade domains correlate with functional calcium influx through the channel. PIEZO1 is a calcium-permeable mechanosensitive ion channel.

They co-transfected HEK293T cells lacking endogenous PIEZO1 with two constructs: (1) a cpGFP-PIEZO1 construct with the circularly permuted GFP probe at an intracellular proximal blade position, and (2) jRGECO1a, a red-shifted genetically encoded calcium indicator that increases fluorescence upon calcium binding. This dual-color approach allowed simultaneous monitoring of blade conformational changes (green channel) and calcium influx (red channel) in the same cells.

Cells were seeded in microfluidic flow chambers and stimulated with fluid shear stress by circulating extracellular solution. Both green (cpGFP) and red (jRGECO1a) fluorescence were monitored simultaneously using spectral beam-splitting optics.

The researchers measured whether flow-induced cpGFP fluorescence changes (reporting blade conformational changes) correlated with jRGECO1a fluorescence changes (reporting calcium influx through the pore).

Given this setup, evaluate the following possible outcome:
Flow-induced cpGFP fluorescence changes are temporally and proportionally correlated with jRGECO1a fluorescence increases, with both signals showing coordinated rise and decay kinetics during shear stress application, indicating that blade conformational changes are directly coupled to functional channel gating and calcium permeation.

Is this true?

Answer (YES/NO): YES